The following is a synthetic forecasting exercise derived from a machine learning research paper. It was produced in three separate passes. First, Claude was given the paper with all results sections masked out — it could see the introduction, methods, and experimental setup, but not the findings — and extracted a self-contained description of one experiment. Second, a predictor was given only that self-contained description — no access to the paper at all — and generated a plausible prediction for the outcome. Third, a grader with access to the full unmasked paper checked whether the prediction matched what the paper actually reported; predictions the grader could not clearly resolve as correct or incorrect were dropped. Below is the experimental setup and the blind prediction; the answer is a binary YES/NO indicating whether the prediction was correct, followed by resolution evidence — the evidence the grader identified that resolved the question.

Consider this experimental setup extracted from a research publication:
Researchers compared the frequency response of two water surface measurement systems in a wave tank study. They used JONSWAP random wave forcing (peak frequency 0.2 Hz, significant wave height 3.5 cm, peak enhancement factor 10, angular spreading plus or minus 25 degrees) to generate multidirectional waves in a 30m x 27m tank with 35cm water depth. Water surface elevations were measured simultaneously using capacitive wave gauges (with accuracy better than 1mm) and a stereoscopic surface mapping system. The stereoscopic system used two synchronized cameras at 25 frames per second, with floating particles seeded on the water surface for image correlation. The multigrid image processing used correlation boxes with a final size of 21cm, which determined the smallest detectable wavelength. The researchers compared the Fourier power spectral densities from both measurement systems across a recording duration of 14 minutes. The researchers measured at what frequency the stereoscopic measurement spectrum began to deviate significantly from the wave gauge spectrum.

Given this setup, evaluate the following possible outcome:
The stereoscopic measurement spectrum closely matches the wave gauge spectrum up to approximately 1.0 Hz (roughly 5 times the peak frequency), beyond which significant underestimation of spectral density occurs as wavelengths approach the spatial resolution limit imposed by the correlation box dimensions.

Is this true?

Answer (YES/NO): NO